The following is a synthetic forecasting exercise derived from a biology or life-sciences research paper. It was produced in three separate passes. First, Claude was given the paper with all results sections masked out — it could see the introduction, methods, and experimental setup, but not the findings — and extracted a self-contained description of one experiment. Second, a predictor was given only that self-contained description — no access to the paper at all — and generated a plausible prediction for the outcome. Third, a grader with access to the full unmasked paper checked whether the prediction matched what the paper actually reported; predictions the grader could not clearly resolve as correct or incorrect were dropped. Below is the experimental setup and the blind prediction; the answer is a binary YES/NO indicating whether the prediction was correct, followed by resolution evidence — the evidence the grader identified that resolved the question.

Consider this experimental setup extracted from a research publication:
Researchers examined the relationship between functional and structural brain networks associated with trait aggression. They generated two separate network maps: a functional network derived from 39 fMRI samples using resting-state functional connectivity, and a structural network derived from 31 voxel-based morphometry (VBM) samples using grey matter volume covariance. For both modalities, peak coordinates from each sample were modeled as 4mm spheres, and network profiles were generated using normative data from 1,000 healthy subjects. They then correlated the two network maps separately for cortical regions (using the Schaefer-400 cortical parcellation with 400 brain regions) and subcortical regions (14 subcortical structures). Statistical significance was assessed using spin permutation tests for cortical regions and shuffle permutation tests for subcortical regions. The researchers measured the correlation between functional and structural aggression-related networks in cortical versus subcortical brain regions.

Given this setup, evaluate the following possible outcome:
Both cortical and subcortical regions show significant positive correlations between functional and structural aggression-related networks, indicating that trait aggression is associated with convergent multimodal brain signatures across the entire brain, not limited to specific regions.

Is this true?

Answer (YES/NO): NO